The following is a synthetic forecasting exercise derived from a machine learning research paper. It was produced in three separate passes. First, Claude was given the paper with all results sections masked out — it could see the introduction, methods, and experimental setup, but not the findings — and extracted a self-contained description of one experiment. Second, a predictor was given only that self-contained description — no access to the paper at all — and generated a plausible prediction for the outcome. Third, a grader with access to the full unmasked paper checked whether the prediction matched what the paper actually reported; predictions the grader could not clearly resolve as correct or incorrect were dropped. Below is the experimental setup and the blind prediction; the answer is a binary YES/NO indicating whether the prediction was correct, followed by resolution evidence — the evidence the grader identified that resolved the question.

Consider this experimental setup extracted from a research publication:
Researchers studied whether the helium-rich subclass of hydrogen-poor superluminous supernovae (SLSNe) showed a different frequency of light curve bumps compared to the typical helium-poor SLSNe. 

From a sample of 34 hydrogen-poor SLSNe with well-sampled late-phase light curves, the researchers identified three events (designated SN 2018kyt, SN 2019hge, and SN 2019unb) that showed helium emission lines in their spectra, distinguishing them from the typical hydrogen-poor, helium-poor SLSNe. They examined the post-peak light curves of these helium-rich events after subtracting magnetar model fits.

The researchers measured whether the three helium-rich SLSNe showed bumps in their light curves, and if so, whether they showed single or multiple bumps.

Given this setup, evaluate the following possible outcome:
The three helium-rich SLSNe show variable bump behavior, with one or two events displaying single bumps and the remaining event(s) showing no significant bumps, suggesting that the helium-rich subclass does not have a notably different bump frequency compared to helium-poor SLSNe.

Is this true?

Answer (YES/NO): NO